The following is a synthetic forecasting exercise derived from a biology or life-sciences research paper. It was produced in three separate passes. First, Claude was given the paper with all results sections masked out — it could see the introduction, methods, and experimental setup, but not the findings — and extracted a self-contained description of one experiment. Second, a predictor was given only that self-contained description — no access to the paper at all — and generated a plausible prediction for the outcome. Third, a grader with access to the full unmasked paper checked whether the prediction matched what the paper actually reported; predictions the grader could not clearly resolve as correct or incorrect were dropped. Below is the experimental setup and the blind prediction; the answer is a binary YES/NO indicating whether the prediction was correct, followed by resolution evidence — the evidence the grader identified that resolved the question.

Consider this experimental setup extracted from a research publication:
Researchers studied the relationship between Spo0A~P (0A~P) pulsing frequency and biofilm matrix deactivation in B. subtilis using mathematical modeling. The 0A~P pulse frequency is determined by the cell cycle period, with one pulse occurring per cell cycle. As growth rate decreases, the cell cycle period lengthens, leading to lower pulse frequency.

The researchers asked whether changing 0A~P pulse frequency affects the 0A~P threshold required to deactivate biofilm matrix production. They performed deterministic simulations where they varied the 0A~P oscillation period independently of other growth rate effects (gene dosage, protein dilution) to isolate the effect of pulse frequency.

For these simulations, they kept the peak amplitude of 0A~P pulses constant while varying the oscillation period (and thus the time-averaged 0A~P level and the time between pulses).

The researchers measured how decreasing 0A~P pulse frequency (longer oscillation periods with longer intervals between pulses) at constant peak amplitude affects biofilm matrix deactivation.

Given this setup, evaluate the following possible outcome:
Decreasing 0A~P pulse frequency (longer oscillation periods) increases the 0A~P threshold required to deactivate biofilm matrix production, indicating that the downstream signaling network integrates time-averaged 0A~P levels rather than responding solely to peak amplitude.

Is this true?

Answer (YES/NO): YES